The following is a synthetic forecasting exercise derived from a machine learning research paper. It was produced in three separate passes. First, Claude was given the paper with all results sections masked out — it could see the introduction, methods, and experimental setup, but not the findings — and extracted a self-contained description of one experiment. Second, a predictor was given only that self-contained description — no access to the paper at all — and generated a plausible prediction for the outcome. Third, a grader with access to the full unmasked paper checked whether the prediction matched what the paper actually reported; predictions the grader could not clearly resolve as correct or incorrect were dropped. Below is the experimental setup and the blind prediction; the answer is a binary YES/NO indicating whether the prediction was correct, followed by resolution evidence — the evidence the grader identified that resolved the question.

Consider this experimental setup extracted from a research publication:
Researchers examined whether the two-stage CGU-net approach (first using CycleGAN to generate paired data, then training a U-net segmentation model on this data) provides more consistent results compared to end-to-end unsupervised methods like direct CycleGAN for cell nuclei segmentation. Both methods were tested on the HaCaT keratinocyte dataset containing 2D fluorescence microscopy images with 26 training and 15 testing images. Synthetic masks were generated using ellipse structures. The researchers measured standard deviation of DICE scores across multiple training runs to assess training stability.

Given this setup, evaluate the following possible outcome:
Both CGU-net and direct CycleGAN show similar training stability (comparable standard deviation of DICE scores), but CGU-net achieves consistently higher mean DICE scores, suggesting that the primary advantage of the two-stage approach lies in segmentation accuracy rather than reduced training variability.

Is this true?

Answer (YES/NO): NO